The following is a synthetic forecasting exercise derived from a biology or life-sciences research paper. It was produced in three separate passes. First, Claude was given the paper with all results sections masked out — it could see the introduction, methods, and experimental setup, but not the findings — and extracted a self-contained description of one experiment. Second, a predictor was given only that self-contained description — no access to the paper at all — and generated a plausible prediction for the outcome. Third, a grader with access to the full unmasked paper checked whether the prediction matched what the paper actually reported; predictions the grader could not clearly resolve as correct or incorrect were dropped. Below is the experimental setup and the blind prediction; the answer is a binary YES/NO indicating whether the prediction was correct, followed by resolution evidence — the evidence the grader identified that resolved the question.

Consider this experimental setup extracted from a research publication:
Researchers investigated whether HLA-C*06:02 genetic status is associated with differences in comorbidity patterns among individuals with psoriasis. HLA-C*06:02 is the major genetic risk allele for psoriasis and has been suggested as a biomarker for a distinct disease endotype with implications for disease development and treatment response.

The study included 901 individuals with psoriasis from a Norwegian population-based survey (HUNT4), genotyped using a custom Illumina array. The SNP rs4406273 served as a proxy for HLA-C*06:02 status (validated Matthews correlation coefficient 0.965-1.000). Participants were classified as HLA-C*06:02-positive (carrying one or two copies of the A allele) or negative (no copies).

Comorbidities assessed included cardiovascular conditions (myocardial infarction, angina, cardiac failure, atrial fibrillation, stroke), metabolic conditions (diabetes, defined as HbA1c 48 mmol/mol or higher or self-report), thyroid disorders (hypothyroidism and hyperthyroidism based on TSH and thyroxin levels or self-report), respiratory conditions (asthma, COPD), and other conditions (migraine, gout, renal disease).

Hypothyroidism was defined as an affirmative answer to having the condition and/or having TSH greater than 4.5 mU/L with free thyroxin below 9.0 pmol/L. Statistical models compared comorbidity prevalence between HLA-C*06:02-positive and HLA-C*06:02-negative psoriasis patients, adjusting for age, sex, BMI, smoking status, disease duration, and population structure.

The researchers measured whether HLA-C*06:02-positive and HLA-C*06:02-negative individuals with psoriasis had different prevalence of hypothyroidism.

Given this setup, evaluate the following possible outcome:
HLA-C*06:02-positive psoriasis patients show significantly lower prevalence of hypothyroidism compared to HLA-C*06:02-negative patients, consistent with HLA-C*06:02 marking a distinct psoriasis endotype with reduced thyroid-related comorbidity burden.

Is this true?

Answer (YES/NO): NO